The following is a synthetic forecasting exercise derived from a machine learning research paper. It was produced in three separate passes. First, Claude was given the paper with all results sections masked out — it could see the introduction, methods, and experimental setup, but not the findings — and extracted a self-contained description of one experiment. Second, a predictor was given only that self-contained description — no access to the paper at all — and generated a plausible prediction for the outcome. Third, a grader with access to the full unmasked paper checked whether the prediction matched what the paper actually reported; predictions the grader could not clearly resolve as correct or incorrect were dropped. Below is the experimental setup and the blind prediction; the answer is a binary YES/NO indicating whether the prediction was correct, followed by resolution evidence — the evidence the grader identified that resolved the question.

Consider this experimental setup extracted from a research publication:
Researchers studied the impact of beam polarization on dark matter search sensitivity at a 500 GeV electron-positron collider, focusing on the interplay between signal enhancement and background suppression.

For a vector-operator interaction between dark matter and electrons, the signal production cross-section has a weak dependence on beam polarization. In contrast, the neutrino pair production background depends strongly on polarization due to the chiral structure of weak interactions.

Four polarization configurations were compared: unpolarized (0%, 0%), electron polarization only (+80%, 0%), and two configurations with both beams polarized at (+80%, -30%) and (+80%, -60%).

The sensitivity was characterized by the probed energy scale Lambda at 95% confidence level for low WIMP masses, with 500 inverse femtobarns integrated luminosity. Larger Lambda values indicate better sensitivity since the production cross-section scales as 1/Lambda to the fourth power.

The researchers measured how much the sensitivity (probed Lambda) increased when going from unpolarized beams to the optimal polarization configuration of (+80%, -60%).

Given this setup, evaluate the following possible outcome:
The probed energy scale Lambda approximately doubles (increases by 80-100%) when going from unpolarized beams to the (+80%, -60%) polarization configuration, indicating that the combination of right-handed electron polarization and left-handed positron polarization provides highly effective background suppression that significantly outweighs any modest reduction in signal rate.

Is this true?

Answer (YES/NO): NO